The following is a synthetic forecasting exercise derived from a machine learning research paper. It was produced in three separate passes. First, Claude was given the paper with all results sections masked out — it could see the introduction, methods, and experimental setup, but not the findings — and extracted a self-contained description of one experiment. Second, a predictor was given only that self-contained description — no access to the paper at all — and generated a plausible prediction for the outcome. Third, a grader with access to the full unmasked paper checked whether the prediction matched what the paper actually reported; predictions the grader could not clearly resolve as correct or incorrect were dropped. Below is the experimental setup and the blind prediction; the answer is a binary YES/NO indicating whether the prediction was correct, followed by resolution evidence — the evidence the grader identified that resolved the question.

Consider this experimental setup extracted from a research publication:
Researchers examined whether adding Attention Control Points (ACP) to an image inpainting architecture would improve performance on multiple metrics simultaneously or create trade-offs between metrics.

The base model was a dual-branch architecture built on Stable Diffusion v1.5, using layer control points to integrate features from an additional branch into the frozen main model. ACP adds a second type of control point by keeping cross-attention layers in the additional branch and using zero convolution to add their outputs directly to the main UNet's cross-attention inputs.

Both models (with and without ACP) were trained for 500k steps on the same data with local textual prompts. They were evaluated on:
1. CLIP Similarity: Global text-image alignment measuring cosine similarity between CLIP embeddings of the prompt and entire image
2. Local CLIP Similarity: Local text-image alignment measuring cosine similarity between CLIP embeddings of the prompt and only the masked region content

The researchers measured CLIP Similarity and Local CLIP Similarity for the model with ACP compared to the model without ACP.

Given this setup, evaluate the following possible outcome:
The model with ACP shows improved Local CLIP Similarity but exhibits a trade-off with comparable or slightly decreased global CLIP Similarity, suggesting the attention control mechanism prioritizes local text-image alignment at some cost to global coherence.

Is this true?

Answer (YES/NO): NO